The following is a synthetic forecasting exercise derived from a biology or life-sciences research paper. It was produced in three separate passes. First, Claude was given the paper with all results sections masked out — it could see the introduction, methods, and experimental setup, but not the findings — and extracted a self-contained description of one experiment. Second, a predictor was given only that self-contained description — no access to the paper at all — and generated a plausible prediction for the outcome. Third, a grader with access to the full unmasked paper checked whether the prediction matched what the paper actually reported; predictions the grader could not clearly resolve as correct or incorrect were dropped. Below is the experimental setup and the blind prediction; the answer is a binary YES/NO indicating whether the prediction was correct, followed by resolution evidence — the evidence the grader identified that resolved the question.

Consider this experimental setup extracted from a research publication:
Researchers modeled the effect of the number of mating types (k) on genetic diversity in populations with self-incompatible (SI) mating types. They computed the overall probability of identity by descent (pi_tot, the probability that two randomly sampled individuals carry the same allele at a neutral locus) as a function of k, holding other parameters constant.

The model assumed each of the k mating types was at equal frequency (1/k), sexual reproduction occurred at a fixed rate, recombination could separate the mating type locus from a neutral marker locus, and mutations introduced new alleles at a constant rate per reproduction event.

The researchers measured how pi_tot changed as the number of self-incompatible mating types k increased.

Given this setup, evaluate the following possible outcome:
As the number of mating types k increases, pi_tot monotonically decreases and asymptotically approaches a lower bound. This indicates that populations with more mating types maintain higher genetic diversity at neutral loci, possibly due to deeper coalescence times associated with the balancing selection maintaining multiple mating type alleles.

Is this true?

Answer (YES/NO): YES